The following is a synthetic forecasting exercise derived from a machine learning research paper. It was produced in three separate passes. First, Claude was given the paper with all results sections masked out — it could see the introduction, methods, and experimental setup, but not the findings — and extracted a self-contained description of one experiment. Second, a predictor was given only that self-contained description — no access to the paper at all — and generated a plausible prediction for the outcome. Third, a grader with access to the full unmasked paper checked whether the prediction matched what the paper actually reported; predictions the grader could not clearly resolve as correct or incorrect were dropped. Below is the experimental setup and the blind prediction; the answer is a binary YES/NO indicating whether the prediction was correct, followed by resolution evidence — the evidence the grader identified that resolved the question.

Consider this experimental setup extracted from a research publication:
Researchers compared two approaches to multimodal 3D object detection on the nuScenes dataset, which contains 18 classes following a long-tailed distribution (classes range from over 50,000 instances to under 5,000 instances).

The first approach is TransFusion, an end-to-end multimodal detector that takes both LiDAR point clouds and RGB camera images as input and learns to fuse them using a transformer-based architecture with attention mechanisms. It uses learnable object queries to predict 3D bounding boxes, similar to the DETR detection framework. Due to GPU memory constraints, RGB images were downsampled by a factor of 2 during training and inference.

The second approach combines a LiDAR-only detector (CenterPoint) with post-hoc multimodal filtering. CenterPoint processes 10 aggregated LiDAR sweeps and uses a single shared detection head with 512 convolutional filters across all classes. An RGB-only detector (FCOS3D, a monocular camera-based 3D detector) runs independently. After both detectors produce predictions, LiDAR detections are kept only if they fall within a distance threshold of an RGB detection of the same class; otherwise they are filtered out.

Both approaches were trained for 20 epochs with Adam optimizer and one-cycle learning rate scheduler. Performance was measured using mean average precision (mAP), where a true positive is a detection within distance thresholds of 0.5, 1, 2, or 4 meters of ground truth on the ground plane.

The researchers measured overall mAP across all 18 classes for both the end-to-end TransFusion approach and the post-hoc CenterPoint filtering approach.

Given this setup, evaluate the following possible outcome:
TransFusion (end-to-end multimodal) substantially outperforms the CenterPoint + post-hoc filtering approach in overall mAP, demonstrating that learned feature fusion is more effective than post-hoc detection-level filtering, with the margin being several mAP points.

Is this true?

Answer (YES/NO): NO